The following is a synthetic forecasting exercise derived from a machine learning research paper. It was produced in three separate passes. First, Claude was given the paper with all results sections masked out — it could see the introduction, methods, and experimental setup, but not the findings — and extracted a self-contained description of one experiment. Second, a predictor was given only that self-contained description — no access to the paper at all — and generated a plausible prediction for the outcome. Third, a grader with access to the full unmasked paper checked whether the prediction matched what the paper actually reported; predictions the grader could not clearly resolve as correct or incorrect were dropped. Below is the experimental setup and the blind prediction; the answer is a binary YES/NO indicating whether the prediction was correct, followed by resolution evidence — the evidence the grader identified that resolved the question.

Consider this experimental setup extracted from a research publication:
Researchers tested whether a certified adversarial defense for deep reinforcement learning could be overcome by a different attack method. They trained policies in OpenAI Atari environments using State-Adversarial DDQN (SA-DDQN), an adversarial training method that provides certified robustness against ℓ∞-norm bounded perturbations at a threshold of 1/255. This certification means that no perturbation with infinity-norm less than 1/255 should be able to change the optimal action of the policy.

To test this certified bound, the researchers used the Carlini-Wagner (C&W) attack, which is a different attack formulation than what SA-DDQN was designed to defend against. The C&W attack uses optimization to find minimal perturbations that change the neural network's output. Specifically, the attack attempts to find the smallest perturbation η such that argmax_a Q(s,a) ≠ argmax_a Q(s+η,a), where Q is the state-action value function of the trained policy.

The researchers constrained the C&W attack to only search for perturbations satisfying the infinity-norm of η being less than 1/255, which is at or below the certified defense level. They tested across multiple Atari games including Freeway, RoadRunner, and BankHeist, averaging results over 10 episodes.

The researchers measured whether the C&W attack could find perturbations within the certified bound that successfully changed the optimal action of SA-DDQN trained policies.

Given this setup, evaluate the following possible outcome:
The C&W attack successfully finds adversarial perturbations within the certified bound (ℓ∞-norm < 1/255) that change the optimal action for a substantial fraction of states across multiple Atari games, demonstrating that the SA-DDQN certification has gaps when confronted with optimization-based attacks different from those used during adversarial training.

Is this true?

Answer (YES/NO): YES